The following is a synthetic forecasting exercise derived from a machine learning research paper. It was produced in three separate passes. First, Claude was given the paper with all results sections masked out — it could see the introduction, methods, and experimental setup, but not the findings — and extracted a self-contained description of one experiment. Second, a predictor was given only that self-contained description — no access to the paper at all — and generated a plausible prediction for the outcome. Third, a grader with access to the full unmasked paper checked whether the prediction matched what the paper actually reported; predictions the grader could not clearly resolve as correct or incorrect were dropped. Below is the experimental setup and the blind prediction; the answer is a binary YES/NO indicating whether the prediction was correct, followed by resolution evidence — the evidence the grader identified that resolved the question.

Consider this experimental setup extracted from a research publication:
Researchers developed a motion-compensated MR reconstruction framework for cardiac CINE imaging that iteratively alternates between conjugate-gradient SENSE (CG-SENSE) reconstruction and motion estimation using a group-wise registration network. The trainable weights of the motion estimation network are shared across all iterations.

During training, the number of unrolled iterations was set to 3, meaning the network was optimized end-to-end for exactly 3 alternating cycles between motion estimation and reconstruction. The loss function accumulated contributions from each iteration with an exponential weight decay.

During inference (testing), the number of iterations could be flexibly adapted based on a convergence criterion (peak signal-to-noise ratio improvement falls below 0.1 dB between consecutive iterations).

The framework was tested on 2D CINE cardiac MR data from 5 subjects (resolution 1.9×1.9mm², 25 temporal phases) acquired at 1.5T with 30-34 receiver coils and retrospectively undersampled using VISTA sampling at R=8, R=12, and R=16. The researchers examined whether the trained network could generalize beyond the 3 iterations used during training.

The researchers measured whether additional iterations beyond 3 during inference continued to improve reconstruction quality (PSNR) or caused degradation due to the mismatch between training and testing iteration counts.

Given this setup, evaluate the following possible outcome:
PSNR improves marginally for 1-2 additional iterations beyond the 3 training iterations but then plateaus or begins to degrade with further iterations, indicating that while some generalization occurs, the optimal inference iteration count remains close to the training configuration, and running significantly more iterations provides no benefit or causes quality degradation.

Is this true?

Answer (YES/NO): NO